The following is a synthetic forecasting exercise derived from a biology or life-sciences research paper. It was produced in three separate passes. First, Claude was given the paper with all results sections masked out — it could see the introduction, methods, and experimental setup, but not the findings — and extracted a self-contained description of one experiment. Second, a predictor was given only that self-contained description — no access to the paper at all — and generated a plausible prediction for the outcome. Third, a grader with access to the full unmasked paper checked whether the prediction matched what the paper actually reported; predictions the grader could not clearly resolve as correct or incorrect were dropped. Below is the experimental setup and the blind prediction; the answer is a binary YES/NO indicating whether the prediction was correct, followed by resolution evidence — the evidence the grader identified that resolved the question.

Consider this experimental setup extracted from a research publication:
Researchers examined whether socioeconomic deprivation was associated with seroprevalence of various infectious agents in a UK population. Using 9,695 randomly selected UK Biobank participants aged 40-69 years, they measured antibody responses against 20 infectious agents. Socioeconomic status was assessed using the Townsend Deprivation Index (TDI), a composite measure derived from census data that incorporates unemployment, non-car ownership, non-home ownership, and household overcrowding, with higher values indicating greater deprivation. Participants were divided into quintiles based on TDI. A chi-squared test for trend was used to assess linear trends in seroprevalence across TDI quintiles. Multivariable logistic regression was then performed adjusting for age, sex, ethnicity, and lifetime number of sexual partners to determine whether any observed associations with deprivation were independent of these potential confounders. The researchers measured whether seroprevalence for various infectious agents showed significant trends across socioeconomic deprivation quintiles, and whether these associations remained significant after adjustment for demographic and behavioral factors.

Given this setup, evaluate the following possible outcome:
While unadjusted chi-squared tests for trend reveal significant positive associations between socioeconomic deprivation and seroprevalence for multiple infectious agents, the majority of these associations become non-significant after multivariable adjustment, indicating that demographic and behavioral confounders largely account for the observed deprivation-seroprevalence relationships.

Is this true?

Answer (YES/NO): YES